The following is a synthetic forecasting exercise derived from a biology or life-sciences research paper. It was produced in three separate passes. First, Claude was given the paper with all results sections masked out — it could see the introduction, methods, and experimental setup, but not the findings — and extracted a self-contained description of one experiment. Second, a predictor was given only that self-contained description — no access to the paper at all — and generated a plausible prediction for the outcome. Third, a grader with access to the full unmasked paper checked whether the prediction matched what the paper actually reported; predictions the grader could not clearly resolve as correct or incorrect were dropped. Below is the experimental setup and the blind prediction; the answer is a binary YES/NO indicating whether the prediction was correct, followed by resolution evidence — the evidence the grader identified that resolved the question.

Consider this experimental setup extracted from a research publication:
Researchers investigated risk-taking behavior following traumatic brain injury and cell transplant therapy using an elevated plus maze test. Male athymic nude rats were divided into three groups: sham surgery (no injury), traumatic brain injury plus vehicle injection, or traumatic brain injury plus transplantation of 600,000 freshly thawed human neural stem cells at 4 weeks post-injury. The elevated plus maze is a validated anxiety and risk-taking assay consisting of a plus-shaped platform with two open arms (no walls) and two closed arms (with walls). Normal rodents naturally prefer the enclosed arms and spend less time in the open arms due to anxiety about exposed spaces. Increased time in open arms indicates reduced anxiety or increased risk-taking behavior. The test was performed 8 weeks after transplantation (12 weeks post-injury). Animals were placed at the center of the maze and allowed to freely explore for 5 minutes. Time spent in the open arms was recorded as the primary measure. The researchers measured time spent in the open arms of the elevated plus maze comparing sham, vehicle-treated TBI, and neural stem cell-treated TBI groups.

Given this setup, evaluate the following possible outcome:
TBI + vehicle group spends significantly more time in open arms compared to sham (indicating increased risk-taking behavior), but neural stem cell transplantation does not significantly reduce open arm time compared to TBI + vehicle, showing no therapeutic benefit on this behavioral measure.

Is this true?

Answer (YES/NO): NO